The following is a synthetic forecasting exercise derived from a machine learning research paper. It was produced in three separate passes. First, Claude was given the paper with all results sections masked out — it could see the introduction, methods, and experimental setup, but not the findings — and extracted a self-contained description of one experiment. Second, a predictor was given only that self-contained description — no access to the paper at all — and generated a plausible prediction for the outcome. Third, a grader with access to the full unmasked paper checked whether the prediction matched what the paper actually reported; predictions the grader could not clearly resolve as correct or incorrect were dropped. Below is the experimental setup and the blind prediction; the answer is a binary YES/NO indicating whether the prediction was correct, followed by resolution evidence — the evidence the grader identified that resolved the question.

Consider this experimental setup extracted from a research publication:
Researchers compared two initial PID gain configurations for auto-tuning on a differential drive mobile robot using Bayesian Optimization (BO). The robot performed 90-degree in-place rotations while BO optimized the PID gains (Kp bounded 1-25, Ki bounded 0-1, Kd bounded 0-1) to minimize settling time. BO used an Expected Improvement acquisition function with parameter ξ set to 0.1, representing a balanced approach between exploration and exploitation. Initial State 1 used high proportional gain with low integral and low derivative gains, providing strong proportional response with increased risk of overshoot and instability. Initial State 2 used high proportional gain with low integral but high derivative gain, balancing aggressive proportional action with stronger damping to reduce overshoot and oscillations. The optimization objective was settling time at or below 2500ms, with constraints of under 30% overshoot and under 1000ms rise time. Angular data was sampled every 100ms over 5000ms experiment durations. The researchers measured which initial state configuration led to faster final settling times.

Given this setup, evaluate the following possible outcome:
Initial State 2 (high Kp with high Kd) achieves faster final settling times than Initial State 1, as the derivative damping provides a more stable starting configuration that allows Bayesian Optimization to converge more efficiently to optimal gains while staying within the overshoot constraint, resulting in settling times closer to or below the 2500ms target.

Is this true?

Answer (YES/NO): NO